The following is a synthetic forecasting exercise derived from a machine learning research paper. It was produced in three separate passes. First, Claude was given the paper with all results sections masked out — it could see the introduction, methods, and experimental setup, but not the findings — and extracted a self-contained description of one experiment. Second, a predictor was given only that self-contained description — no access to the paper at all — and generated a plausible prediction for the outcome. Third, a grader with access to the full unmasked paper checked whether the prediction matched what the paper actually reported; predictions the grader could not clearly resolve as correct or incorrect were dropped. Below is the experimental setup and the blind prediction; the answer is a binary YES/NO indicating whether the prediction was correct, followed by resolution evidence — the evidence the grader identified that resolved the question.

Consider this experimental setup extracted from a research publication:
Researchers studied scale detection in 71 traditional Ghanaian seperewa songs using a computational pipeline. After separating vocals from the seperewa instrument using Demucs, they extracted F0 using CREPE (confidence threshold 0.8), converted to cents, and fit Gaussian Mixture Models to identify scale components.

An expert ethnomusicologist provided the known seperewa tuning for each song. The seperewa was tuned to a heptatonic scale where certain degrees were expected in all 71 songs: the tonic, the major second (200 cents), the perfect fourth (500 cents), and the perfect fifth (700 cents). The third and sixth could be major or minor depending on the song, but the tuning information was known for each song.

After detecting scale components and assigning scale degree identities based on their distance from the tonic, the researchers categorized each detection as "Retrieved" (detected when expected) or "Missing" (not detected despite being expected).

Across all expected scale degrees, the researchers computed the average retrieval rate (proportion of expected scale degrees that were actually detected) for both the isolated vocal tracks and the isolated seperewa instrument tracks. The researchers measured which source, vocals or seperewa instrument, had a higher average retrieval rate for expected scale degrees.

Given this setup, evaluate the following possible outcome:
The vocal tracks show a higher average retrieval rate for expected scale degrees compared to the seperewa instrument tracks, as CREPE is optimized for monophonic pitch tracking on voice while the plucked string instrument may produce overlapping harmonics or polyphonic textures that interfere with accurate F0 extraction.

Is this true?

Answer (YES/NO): YES